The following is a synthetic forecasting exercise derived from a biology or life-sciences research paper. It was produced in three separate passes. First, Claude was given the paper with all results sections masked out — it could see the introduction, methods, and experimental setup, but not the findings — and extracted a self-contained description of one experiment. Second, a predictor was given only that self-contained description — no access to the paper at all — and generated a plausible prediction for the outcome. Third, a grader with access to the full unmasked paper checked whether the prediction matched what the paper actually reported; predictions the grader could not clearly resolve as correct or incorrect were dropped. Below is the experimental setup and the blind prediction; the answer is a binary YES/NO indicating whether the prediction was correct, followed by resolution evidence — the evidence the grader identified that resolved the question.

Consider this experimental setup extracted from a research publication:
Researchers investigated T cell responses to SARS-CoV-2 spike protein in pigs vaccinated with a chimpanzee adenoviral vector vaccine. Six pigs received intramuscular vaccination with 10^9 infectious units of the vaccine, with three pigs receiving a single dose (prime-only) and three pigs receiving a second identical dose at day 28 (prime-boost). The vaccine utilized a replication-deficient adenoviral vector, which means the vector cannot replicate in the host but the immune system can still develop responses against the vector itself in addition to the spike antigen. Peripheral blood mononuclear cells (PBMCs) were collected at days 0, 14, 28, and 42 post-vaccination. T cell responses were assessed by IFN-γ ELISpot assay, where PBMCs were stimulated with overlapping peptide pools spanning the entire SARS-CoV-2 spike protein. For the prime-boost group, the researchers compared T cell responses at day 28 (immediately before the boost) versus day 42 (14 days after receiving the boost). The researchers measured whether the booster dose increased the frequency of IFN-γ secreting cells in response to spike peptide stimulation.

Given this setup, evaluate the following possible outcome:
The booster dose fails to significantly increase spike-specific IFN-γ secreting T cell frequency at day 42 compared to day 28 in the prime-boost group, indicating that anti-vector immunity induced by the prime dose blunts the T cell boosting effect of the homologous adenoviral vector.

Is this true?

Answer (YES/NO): YES